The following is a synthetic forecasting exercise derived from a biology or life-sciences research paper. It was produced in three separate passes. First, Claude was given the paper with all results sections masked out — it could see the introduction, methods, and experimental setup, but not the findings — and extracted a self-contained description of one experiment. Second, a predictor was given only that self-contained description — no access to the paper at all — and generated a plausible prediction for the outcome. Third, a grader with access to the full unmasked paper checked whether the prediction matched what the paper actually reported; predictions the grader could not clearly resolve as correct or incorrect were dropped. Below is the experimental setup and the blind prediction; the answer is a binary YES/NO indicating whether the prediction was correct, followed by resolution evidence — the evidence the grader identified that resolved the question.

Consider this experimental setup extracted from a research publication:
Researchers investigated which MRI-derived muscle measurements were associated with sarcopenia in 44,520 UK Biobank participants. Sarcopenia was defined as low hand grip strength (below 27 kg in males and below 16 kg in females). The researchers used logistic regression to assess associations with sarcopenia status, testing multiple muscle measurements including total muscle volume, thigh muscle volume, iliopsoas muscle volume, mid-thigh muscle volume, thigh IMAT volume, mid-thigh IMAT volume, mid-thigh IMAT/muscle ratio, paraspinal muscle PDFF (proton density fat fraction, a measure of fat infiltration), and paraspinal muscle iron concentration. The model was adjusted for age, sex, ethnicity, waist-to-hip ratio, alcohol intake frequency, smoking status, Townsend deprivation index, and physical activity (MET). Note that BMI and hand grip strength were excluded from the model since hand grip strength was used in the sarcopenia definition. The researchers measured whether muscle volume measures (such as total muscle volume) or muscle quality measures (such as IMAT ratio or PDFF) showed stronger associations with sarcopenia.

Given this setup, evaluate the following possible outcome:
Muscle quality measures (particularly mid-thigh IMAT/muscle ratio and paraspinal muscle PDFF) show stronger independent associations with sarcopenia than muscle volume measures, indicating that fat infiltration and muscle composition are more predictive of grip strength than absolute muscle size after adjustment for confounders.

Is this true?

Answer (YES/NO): NO